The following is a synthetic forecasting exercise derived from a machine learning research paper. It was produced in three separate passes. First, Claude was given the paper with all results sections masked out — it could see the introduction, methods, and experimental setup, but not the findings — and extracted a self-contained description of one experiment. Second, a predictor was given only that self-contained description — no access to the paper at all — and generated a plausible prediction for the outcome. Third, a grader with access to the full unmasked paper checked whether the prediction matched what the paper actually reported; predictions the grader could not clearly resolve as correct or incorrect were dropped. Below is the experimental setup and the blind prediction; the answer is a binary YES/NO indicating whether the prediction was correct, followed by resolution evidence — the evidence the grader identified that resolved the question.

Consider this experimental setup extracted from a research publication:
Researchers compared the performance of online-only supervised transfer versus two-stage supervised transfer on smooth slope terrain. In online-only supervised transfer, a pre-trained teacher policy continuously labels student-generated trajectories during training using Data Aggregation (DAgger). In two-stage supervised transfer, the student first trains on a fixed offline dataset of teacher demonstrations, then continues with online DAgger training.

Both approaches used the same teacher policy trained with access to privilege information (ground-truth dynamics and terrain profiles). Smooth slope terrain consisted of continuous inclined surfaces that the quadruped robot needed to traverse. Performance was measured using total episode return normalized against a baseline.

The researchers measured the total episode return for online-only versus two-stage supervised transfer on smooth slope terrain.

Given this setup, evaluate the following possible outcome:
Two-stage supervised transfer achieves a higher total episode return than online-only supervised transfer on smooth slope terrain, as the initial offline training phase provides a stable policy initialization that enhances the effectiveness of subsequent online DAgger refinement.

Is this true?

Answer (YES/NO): NO